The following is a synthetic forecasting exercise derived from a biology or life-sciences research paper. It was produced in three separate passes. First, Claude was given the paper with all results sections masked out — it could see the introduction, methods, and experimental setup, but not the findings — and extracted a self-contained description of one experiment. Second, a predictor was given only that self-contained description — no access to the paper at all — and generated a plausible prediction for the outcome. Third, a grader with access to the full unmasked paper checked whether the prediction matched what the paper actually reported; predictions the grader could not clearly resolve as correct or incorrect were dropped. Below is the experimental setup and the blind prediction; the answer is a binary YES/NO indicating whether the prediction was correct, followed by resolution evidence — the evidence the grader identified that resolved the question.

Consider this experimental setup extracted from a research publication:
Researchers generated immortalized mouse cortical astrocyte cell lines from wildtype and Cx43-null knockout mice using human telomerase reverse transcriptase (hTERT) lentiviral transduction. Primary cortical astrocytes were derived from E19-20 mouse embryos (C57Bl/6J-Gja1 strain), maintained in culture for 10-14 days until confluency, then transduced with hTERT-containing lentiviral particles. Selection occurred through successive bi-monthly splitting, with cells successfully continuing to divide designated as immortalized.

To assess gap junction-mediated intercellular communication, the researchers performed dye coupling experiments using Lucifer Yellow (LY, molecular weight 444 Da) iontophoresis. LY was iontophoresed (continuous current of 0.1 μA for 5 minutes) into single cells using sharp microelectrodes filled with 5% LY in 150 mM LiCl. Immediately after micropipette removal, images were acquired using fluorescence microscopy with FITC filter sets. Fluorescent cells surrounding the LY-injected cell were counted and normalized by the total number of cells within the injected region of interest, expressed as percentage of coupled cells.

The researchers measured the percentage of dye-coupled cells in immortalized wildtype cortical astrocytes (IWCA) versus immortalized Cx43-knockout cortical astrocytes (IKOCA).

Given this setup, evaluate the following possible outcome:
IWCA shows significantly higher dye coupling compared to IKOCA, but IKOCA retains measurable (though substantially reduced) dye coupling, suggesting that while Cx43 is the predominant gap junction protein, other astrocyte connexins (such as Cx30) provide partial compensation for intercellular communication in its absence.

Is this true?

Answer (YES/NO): NO